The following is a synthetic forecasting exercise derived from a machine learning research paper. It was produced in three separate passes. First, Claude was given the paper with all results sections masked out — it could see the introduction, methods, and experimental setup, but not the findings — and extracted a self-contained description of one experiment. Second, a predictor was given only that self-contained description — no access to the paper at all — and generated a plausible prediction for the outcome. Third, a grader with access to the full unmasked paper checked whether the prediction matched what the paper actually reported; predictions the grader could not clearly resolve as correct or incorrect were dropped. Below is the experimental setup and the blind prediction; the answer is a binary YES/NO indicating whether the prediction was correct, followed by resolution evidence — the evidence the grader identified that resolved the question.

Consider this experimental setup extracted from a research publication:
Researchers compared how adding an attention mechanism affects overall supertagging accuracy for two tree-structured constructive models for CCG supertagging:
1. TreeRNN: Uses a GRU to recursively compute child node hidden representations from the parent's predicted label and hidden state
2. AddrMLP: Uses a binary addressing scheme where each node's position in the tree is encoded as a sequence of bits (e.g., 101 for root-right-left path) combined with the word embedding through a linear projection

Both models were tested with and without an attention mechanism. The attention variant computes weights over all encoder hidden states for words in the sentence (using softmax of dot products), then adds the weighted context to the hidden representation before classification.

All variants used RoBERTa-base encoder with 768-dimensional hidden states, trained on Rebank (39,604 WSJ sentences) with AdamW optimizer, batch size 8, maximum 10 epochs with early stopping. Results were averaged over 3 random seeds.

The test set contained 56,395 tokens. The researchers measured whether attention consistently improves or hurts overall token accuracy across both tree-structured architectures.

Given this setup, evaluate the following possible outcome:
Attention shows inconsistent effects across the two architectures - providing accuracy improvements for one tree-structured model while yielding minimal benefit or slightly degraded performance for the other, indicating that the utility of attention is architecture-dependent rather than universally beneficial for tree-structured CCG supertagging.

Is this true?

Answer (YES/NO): YES